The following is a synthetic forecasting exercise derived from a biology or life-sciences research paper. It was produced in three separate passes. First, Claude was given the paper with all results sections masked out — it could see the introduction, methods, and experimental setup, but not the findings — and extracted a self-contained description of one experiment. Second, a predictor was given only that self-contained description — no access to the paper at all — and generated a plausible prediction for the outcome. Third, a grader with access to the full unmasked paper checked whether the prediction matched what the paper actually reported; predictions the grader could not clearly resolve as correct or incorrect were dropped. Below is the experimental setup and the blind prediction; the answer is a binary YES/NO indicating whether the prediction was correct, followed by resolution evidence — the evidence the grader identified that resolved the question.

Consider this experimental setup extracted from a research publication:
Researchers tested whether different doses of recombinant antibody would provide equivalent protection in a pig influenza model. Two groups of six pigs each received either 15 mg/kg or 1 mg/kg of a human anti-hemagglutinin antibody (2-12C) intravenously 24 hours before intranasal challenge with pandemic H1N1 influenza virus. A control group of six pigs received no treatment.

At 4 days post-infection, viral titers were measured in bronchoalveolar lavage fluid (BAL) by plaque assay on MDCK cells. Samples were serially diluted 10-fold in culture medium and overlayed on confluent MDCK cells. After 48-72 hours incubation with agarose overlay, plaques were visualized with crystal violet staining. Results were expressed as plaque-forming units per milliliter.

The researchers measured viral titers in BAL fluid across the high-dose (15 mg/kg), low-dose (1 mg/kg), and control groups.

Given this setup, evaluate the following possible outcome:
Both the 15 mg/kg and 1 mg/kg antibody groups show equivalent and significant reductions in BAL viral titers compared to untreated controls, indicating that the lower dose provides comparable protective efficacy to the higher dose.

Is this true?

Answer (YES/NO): NO